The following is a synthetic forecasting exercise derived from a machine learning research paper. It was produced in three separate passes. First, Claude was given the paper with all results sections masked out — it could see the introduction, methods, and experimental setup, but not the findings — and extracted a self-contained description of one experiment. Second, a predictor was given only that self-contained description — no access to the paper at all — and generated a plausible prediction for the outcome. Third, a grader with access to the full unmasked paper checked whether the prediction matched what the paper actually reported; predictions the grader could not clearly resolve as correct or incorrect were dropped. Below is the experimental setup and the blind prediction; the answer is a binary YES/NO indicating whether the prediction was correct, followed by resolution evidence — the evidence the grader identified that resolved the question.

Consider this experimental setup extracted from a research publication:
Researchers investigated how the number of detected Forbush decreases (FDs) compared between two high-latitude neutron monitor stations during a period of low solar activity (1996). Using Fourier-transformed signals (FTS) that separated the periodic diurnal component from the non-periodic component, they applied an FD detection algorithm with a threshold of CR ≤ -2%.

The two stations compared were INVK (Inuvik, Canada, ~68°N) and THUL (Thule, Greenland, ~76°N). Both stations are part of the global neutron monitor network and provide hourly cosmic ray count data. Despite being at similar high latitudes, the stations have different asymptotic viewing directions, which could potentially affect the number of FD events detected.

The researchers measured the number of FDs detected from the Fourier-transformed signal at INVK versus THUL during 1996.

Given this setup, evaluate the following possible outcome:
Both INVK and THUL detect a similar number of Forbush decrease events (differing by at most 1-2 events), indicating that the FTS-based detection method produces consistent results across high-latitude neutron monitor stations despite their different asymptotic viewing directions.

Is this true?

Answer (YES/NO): NO